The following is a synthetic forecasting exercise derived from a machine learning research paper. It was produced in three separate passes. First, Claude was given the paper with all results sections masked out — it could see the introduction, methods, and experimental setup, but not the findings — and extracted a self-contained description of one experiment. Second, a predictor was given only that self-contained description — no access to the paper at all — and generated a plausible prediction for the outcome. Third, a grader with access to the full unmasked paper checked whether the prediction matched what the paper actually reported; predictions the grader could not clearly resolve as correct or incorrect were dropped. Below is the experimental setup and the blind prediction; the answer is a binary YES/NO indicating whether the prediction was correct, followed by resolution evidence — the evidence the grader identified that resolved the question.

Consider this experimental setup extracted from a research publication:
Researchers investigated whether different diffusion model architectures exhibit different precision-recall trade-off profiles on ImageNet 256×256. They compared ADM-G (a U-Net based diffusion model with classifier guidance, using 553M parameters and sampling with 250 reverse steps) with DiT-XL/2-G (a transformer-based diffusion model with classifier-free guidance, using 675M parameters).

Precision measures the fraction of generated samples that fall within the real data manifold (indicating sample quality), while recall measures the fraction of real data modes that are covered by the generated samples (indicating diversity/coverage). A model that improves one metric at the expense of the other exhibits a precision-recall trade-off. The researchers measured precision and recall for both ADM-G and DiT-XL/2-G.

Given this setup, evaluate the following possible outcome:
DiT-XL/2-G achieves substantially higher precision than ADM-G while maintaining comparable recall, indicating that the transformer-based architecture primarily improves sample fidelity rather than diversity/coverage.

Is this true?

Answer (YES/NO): NO